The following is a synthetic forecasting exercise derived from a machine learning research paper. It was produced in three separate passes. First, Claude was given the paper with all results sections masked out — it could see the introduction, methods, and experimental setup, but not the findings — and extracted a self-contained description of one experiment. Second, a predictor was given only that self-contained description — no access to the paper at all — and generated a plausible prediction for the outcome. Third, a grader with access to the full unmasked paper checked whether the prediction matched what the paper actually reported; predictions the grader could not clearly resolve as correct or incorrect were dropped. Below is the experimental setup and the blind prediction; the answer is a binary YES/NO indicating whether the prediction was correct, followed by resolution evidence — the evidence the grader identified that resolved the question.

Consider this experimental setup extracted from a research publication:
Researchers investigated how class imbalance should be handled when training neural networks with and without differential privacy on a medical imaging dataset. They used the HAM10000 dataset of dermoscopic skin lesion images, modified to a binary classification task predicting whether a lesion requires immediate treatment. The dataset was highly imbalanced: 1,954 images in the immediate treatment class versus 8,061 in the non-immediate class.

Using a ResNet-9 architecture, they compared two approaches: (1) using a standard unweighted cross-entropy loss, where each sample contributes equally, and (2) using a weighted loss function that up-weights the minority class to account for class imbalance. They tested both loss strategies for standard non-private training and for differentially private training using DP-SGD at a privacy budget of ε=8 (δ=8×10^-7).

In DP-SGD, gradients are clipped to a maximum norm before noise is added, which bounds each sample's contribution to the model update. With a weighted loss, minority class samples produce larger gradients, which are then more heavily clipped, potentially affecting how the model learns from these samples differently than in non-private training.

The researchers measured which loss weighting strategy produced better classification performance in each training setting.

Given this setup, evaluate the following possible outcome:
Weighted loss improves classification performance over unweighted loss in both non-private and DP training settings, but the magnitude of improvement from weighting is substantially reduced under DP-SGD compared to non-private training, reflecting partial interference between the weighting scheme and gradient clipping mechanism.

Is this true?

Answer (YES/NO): NO